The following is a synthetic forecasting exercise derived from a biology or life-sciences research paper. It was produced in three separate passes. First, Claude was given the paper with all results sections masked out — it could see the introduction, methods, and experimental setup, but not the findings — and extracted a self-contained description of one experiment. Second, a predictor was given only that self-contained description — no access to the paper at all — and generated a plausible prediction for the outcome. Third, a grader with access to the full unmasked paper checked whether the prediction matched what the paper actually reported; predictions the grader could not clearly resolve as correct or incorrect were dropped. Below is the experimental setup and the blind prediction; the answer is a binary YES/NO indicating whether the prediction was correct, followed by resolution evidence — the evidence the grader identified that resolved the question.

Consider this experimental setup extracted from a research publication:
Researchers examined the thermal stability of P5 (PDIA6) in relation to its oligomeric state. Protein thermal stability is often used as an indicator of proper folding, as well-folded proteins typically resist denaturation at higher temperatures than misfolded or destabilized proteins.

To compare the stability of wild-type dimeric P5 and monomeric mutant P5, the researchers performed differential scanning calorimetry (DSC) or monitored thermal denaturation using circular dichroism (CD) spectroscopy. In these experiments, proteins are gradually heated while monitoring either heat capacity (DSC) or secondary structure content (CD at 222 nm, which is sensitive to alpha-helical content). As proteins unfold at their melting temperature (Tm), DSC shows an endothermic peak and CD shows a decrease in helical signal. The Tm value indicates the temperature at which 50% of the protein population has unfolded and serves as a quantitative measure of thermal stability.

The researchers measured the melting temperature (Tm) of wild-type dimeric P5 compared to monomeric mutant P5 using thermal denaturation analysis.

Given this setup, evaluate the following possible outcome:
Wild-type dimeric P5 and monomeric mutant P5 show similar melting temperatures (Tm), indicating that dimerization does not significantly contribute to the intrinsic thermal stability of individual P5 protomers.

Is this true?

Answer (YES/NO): NO